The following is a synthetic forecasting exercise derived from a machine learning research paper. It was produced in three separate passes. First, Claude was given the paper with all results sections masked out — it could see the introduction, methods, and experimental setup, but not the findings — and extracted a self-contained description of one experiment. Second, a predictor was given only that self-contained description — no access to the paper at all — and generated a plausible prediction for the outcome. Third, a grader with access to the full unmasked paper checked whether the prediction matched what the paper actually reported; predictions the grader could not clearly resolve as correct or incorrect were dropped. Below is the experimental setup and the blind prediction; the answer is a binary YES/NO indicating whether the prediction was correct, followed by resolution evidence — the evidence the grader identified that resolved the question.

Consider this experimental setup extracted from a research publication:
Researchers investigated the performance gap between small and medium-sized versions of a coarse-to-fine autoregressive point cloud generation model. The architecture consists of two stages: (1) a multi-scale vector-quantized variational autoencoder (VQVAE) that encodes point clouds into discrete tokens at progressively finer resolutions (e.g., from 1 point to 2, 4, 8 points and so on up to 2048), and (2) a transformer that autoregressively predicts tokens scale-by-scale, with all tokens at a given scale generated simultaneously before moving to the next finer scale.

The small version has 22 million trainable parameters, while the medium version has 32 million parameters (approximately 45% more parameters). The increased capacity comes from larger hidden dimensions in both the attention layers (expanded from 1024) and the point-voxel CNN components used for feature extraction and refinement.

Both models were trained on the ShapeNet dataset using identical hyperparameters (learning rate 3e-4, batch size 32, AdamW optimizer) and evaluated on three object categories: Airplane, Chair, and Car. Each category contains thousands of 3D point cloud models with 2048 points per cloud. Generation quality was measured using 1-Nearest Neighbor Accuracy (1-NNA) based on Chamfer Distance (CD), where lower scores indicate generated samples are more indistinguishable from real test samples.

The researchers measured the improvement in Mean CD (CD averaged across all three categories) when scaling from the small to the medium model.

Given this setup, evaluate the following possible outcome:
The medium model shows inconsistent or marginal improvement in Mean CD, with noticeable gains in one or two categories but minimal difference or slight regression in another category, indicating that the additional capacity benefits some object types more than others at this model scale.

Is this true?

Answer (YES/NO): NO